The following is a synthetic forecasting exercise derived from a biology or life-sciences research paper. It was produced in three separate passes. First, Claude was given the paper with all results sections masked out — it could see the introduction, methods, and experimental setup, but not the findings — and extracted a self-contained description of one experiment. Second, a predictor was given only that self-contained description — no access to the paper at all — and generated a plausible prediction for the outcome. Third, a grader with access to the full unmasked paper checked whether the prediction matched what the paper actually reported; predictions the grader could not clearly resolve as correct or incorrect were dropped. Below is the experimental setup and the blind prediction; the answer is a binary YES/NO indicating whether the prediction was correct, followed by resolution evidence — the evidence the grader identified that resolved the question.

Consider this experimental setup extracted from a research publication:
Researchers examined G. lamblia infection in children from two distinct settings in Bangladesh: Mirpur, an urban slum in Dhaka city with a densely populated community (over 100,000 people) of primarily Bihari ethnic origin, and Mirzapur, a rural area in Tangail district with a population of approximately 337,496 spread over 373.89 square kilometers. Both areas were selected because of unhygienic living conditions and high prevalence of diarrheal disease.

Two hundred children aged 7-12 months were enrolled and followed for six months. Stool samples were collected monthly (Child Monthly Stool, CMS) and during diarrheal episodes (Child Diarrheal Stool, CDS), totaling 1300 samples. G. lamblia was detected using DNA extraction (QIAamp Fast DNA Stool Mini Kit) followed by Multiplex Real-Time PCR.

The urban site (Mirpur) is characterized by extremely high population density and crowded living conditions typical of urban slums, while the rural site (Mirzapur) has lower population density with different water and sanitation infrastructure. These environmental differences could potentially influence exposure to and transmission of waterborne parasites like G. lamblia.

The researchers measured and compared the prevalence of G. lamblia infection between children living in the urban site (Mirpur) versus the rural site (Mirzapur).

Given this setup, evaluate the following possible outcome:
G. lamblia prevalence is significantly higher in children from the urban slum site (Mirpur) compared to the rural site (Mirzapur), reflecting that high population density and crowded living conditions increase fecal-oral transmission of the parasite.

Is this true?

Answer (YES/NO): YES